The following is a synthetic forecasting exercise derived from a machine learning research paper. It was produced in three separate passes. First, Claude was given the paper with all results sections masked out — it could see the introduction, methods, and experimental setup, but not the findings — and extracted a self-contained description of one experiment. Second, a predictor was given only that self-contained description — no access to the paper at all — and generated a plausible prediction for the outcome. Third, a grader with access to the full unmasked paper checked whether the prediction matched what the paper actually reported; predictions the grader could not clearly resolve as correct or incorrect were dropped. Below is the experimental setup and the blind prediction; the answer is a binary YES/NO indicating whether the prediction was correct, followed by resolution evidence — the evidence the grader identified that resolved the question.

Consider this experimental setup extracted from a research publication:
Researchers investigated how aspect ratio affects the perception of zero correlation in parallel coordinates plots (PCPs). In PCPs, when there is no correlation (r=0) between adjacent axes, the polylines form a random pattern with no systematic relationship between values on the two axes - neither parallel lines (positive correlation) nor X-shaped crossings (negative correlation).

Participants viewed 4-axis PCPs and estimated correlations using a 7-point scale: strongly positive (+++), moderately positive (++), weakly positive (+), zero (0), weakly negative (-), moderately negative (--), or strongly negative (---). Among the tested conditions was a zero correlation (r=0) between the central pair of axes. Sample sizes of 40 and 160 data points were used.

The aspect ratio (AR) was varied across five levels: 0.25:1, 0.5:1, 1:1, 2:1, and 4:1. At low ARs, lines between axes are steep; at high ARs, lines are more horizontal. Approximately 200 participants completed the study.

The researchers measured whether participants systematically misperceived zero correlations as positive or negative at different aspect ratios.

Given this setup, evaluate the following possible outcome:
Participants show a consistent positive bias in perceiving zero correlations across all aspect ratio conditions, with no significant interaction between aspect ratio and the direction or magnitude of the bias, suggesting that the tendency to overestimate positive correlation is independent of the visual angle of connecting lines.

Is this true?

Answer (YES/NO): NO